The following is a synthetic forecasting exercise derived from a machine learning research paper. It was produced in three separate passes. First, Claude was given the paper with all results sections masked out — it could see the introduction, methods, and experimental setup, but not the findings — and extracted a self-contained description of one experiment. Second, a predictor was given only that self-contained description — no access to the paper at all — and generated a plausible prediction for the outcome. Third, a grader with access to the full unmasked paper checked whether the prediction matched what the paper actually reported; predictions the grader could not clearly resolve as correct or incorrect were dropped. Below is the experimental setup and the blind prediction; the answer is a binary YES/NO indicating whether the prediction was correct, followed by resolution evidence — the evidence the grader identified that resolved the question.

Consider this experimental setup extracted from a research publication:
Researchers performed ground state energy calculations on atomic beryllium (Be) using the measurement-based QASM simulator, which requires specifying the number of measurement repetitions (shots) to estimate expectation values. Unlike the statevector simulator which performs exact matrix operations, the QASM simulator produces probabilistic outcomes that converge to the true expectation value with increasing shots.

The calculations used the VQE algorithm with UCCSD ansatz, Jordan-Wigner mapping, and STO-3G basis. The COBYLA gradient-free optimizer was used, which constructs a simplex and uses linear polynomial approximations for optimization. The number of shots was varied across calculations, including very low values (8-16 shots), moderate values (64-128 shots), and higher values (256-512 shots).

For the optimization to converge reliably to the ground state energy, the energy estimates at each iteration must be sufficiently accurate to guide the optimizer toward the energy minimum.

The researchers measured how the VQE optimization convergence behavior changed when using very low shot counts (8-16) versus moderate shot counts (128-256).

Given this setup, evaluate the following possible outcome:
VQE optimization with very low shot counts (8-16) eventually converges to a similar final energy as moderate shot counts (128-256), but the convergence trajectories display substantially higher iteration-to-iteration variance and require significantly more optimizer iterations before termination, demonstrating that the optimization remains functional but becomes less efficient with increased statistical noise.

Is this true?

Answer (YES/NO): NO